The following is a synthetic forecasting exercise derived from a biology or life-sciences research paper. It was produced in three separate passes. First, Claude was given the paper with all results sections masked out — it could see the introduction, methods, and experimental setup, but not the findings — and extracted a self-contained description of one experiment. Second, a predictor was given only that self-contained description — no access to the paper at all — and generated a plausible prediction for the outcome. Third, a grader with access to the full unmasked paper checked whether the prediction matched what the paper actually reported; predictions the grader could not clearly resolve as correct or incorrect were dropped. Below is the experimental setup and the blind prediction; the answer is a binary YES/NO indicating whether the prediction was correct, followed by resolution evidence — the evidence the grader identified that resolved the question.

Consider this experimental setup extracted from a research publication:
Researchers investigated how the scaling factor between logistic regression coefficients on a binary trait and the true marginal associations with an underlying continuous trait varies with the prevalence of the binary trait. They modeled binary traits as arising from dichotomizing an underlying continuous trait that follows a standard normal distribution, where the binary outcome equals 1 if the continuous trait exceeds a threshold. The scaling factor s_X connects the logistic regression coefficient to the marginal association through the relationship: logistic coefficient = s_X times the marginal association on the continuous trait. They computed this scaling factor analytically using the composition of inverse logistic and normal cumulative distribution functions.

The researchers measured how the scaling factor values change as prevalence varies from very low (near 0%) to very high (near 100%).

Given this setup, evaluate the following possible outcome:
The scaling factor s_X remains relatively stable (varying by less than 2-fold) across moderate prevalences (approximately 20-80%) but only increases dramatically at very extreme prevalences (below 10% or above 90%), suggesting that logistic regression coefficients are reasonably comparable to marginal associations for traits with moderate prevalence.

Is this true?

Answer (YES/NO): NO